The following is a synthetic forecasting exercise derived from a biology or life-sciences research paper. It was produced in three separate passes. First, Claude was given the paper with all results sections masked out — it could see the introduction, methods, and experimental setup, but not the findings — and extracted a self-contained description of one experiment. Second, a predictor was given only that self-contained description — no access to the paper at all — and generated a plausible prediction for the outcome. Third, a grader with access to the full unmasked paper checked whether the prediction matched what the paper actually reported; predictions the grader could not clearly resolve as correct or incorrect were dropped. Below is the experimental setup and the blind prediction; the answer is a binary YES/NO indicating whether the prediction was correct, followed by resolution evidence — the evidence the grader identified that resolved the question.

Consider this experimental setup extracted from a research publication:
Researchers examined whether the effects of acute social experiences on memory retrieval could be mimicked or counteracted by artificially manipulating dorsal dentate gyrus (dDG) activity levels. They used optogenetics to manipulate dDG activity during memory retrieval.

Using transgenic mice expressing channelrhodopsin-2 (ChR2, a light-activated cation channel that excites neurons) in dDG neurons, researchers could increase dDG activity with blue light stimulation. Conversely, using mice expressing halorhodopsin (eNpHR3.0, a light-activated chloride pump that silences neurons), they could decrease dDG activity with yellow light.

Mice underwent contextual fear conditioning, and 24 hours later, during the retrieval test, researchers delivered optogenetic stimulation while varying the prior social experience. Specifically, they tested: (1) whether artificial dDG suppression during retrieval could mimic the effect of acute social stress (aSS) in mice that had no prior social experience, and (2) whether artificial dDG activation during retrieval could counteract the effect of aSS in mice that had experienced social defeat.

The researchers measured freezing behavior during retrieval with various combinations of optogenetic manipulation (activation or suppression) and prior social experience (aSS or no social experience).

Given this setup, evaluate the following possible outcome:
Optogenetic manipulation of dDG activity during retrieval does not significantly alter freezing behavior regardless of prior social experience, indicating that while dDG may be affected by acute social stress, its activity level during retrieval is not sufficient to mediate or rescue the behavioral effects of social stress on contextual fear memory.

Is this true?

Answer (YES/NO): NO